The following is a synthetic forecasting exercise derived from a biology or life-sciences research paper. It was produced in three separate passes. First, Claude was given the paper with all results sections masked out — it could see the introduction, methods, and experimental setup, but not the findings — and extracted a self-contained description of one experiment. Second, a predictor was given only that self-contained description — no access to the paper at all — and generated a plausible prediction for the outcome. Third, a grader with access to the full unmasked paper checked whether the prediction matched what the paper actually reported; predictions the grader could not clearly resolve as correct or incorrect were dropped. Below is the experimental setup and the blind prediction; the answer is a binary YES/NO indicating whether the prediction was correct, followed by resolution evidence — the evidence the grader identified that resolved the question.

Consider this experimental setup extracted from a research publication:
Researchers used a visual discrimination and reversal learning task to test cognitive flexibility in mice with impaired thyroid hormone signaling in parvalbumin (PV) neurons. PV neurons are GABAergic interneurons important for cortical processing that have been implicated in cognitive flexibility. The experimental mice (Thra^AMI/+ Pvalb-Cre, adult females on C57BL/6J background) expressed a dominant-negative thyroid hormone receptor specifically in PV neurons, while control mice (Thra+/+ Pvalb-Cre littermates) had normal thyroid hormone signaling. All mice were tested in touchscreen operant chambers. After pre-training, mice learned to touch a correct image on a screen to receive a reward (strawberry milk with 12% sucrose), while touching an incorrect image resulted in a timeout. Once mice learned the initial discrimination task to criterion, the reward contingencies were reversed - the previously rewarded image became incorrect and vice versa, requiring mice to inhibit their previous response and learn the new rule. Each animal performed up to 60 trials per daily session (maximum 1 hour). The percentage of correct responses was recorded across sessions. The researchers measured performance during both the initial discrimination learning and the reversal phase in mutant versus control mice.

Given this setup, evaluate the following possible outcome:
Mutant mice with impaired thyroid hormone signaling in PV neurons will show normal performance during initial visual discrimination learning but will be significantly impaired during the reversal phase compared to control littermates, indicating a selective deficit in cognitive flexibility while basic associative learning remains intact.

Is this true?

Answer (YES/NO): YES